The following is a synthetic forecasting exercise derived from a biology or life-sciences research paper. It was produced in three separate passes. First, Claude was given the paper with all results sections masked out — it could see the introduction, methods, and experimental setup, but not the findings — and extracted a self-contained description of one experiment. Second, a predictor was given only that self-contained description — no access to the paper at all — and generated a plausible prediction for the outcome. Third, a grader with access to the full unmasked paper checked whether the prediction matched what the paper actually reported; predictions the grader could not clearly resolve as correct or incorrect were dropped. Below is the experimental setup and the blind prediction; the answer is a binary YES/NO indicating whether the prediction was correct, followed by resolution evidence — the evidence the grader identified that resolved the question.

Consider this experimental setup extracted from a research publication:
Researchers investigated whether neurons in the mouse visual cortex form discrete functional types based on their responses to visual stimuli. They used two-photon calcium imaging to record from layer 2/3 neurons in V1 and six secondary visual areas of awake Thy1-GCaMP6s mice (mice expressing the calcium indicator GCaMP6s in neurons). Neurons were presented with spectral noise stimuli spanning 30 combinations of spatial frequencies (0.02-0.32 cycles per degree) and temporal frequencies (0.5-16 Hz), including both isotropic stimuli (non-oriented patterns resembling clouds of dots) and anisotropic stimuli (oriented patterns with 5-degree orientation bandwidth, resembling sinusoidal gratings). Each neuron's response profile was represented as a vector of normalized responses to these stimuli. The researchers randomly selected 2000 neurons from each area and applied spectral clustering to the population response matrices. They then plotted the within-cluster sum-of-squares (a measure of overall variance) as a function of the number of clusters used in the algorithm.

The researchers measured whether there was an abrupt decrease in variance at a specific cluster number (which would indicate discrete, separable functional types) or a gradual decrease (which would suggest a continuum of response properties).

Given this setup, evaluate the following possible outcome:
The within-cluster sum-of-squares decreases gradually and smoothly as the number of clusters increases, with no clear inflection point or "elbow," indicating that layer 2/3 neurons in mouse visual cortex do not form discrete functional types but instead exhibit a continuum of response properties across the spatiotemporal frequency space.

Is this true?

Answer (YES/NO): YES